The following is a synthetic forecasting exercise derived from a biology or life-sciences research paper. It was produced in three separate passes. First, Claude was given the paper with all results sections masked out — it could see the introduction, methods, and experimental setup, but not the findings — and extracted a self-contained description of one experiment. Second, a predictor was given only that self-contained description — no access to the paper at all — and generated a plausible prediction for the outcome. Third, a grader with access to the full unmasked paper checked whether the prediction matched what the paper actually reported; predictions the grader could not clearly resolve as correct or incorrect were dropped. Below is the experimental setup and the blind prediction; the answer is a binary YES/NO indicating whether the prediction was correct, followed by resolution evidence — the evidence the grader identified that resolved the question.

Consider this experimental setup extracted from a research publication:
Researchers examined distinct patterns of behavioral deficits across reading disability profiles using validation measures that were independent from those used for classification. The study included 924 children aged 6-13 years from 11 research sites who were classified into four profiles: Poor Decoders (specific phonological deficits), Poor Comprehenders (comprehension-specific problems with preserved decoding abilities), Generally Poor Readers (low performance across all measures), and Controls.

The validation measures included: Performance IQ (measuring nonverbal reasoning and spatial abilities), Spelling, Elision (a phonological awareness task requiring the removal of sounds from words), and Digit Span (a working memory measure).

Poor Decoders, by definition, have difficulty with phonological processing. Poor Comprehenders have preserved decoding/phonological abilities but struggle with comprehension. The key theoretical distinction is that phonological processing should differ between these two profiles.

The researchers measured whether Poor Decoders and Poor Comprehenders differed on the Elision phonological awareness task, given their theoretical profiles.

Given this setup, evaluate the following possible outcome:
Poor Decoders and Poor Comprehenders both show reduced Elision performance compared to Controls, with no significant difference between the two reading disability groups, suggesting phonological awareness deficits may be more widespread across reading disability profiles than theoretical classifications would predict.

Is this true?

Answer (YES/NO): NO